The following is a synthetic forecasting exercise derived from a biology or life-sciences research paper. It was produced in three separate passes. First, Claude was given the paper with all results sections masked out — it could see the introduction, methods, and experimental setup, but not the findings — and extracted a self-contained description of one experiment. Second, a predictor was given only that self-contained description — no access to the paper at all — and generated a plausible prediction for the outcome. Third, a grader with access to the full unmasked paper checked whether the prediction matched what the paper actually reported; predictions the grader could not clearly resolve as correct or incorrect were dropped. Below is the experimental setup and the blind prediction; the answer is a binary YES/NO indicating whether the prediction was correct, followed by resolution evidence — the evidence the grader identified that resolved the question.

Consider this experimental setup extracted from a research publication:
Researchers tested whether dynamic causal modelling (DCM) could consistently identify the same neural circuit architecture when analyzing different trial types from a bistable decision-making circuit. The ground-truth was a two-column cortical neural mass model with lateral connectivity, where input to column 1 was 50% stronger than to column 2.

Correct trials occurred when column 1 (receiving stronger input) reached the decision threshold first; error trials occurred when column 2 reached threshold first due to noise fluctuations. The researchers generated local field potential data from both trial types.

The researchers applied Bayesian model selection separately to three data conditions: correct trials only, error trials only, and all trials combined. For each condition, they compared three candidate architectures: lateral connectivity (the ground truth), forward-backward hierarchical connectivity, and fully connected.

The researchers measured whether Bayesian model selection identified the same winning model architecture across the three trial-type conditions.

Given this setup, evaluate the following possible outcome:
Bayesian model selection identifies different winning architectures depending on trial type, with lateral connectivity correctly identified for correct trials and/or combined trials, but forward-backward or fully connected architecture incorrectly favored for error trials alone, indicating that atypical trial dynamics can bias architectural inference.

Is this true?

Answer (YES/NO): NO